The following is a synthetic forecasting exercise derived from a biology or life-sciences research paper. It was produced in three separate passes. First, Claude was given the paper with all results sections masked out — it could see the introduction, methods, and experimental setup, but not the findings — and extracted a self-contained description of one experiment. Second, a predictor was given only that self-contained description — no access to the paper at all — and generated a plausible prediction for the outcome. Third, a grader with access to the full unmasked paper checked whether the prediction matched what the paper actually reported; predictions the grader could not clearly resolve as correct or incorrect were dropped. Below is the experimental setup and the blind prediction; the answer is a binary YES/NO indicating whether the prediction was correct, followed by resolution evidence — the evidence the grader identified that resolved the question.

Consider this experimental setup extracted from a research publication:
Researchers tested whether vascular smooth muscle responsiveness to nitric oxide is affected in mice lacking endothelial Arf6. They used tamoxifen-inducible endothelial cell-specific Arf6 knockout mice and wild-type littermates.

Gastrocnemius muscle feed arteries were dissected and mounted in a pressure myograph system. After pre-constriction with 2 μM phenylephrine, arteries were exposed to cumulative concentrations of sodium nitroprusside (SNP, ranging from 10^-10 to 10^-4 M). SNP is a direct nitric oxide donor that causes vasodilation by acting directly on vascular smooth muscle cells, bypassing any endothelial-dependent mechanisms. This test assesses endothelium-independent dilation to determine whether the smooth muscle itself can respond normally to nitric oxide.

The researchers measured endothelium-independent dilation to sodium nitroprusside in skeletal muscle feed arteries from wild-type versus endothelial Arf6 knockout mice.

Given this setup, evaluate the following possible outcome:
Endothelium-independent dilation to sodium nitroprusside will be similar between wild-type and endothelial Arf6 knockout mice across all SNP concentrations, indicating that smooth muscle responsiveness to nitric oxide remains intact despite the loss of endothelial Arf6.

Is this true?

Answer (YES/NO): YES